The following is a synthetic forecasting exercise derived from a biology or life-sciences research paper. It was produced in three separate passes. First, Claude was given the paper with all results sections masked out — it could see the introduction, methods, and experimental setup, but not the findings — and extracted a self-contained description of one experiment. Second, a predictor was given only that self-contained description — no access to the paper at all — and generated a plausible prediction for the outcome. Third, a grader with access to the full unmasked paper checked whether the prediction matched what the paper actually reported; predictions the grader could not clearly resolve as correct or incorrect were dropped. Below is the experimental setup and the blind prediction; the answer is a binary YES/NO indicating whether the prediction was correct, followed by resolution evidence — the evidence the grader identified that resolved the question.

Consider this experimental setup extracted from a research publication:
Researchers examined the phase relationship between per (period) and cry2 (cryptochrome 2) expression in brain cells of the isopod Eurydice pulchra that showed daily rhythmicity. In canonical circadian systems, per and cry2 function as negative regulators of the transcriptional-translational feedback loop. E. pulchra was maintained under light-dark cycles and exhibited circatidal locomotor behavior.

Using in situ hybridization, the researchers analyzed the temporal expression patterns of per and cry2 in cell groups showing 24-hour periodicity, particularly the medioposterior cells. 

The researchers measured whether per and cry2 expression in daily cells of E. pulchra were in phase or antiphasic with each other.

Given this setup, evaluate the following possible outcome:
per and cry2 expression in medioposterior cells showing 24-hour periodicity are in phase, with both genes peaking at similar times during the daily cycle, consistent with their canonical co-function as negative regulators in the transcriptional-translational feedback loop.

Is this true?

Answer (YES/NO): YES